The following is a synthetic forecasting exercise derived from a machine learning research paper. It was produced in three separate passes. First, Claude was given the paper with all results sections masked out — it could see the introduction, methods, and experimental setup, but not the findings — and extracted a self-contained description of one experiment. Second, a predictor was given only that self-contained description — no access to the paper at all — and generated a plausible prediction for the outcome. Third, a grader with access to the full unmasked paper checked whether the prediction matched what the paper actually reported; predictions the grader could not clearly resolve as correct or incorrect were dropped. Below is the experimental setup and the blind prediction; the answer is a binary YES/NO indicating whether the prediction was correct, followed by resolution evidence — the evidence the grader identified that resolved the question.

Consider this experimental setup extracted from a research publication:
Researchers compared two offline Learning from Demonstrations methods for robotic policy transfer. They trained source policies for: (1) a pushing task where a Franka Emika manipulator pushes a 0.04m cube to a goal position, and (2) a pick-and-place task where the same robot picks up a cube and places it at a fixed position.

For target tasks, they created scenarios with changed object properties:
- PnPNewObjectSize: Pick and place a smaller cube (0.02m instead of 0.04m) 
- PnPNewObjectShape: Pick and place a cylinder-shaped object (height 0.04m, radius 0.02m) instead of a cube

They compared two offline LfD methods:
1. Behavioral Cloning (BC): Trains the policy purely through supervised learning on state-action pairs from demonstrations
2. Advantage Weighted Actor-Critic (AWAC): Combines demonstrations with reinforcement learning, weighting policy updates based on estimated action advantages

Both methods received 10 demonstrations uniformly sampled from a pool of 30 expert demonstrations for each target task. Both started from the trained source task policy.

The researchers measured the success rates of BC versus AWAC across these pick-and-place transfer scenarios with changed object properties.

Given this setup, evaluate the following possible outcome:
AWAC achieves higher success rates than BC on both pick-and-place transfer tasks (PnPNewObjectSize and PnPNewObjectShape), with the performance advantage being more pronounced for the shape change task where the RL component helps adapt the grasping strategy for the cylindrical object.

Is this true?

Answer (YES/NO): NO